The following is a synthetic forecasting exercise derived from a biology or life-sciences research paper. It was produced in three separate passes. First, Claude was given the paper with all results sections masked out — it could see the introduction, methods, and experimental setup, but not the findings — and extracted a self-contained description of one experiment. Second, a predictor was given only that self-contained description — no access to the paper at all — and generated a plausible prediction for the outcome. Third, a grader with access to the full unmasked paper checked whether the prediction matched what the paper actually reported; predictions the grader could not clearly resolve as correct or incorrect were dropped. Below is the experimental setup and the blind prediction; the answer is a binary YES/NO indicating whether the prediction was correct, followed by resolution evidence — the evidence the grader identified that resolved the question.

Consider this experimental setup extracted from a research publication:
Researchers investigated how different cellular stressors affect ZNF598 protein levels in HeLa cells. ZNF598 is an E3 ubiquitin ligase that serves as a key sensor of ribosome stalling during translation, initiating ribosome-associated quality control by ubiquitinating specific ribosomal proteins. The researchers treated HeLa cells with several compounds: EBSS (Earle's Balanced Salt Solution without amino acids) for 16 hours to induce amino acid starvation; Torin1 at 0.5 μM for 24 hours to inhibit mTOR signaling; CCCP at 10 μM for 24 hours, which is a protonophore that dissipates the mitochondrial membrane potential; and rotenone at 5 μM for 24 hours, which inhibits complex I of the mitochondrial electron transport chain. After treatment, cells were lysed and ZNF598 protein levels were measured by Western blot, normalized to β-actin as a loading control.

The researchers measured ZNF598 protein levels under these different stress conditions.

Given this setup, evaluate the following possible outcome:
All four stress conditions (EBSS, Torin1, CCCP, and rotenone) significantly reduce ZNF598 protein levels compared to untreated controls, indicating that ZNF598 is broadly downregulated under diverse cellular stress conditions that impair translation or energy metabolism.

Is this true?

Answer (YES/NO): NO